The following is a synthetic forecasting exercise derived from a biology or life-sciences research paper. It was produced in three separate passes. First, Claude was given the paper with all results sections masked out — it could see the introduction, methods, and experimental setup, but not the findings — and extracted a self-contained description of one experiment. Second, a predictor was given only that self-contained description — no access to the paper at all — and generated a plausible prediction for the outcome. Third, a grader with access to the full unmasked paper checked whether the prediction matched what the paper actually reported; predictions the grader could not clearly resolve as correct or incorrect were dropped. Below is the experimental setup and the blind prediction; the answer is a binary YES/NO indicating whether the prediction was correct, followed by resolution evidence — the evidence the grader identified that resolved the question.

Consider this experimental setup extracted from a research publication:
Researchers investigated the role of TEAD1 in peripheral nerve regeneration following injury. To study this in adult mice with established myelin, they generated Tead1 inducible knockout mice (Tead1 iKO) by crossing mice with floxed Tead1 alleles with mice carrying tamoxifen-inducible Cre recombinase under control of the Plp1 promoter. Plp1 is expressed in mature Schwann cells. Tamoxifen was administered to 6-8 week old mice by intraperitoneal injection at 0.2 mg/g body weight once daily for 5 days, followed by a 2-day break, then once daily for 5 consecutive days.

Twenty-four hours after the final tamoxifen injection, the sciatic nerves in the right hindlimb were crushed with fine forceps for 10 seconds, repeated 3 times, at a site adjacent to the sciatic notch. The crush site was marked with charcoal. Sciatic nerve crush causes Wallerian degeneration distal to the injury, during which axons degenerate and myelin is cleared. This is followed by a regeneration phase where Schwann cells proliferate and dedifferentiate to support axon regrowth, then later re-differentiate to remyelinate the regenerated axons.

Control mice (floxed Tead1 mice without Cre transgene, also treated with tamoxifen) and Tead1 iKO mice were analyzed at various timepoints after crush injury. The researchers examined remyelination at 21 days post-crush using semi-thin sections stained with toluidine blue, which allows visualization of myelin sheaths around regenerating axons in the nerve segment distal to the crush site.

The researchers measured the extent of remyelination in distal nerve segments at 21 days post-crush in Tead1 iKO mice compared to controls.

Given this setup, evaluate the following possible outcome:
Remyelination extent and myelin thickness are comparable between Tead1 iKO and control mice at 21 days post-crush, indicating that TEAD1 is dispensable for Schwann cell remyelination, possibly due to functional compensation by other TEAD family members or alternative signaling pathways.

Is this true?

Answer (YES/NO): NO